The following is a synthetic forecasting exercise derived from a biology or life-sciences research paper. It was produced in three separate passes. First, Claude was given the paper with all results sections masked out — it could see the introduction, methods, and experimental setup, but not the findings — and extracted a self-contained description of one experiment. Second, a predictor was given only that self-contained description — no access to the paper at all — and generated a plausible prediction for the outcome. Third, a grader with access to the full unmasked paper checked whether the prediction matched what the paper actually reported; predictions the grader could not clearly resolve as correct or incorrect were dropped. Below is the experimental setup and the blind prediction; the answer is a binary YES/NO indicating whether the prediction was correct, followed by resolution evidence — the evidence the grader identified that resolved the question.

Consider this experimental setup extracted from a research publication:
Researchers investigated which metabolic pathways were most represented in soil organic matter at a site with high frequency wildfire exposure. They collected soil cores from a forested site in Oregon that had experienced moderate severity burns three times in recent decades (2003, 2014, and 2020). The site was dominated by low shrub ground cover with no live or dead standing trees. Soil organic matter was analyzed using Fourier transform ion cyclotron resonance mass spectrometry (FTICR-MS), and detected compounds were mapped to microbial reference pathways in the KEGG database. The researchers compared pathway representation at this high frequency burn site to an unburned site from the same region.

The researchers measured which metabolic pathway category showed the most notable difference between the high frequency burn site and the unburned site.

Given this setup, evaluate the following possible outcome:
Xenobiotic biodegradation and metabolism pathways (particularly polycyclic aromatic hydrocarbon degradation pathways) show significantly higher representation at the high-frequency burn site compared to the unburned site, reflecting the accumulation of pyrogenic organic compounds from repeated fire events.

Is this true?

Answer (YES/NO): NO